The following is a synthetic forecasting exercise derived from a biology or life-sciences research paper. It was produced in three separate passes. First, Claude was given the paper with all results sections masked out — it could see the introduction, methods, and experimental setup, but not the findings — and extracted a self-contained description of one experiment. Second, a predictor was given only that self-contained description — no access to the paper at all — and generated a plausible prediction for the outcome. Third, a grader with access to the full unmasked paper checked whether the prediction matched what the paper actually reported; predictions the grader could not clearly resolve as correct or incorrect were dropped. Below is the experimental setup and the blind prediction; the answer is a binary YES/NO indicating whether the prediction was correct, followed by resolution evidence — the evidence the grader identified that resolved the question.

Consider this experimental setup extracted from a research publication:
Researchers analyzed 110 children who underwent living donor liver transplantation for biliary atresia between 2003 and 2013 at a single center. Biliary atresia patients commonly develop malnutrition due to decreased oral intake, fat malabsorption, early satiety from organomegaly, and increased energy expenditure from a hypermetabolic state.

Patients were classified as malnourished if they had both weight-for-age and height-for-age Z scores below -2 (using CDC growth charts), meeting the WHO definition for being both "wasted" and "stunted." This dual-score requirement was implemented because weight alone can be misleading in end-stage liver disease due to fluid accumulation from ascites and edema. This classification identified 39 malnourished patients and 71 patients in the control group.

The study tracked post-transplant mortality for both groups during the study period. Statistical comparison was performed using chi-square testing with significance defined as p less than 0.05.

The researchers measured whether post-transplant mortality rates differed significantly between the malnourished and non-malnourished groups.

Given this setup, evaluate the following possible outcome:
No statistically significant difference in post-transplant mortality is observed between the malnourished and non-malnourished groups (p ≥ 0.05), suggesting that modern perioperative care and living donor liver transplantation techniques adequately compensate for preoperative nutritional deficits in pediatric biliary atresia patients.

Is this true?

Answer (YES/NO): YES